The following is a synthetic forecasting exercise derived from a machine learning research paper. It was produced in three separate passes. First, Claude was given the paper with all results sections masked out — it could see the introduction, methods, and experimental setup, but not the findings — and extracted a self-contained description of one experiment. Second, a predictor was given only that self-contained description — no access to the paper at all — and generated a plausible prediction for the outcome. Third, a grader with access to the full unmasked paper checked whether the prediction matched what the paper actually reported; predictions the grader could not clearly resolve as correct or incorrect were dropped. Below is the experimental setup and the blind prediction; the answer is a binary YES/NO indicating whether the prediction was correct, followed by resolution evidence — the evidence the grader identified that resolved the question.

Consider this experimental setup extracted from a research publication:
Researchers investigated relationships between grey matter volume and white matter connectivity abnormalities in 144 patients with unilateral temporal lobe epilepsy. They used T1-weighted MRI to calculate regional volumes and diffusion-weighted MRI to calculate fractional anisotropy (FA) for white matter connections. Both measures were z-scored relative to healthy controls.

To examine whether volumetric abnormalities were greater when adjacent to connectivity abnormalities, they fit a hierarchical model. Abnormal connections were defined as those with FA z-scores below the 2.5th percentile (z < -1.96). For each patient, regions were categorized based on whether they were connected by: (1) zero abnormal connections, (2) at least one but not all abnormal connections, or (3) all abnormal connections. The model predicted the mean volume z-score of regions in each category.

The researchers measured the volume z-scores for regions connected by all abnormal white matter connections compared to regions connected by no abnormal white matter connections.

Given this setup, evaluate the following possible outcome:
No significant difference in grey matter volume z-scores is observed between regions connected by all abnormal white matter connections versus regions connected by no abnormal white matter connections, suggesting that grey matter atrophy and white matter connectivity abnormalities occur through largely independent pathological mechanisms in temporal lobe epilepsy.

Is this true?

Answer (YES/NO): NO